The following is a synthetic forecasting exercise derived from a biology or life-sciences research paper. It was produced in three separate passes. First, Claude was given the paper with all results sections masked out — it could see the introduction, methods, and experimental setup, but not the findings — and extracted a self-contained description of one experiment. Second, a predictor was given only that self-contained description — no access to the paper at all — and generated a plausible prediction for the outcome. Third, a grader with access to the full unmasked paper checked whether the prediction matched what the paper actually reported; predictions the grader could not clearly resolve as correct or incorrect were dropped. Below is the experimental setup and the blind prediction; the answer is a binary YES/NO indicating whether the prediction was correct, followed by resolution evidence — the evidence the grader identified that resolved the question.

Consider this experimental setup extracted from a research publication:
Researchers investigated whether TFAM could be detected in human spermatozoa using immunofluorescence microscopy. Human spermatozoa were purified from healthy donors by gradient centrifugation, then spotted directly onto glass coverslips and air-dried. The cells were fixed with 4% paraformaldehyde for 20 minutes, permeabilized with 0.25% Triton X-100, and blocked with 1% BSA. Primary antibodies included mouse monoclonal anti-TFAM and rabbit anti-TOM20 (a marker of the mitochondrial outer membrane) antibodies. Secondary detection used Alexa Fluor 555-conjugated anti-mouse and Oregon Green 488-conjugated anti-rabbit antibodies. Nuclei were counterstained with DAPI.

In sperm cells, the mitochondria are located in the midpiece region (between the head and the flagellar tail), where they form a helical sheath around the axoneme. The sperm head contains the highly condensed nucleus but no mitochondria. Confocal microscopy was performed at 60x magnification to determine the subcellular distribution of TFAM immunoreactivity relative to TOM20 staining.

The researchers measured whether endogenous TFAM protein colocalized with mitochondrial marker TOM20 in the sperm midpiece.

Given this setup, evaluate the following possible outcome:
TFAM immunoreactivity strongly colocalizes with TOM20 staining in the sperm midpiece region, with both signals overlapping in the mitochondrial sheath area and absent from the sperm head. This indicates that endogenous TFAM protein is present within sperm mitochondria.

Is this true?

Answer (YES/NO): NO